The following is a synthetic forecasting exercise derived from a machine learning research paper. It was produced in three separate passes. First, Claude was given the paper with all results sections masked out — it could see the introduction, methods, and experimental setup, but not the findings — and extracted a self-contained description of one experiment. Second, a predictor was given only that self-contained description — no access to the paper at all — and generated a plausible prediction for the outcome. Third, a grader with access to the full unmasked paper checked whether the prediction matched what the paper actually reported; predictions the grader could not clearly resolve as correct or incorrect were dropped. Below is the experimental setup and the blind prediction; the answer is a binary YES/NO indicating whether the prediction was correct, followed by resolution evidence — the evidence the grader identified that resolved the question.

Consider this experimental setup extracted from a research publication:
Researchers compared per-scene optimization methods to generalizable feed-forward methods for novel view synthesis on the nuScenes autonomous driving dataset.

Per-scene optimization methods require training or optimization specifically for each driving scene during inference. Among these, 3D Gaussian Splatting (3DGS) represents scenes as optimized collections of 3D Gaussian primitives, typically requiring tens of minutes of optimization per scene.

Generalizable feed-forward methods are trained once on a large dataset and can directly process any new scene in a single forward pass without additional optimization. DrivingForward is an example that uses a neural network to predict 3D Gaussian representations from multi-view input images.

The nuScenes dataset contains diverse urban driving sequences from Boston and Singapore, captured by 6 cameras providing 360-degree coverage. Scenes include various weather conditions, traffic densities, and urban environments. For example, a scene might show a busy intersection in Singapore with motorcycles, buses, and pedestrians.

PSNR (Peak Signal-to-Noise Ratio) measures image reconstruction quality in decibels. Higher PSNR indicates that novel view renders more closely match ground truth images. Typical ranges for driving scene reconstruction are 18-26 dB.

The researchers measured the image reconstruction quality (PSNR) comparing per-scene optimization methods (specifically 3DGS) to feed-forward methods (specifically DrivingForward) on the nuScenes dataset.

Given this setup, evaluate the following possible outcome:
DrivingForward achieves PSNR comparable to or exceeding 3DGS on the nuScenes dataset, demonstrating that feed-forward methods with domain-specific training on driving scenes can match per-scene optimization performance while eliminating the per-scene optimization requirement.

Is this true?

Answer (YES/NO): YES